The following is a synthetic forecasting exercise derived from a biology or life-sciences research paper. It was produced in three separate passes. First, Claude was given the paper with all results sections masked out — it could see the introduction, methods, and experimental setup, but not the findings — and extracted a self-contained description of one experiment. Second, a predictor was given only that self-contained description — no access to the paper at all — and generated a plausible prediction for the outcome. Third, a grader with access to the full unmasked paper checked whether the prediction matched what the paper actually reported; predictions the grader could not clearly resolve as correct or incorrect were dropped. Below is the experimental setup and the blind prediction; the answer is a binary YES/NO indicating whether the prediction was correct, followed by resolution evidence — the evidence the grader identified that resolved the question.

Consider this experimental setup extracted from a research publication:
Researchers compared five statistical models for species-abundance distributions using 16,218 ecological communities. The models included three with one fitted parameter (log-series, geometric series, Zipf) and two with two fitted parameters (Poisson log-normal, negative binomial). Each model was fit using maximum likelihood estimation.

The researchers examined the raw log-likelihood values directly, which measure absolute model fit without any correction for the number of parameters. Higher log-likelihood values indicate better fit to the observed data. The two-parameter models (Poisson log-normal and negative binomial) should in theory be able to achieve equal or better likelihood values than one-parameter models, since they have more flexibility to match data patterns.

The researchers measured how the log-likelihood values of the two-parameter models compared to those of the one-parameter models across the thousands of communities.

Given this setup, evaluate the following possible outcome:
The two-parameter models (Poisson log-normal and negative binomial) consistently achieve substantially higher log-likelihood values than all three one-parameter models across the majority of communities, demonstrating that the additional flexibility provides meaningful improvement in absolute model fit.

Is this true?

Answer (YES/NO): NO